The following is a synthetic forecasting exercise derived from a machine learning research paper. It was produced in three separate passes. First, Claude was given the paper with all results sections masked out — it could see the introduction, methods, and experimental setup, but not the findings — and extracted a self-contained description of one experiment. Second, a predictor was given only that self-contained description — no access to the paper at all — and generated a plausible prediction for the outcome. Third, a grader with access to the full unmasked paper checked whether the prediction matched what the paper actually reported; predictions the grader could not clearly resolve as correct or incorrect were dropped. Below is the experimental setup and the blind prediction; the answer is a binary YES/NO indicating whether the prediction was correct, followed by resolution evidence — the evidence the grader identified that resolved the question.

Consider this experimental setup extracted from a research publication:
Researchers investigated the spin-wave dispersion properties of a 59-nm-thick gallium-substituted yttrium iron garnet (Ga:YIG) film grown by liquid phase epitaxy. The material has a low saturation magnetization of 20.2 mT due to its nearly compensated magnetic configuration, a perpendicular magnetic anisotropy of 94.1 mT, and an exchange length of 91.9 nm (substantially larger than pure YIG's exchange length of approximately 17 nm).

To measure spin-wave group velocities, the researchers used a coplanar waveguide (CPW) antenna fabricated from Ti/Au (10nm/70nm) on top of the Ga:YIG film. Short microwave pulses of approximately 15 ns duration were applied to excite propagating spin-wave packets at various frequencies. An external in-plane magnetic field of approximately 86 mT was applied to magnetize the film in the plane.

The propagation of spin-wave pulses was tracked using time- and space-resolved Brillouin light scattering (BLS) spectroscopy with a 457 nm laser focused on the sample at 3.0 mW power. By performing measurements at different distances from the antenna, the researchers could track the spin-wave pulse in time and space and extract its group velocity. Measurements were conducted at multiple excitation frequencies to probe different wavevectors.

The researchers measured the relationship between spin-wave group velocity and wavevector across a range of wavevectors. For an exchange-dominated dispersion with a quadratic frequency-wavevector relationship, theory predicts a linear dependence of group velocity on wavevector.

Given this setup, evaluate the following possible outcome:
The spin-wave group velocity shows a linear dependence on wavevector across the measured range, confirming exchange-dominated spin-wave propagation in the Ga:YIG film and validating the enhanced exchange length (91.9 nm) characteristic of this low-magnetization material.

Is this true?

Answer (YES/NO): YES